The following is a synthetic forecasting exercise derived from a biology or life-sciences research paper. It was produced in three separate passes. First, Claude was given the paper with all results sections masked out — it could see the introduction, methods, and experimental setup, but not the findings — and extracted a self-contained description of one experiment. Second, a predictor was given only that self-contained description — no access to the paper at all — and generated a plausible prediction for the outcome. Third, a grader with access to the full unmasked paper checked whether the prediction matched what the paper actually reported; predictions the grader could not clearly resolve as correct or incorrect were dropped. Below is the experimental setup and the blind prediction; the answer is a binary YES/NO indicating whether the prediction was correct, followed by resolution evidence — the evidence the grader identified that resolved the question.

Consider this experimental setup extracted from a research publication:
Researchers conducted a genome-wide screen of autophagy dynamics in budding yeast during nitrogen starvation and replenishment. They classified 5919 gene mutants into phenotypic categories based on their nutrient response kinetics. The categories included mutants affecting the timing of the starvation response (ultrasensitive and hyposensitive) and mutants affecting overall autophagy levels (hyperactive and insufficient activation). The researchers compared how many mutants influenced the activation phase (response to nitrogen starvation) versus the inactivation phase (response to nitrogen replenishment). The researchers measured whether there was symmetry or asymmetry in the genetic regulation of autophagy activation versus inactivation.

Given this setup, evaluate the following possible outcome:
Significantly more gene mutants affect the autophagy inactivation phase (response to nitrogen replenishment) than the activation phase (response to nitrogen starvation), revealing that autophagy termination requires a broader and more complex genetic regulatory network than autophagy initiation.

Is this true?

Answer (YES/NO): NO